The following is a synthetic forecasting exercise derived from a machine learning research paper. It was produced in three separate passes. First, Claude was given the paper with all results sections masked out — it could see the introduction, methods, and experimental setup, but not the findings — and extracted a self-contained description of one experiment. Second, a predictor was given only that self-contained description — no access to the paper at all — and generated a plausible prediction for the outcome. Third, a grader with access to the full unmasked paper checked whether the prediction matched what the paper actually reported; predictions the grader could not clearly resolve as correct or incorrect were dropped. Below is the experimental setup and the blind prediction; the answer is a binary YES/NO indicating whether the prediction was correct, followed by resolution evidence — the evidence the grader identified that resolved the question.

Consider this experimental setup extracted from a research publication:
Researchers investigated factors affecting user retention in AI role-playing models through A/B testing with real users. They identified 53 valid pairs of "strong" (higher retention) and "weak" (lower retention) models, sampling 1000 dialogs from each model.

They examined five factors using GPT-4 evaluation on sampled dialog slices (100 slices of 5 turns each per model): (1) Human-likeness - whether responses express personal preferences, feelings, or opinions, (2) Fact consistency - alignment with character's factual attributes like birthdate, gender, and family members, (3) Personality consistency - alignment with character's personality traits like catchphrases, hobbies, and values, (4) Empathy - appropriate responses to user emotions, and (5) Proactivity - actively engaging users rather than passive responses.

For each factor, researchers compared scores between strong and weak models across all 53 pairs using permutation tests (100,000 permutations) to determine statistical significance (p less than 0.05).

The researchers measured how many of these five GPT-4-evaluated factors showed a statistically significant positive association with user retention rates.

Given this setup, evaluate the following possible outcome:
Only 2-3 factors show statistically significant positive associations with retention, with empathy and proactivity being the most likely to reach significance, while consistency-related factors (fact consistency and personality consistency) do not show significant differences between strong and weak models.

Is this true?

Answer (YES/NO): NO